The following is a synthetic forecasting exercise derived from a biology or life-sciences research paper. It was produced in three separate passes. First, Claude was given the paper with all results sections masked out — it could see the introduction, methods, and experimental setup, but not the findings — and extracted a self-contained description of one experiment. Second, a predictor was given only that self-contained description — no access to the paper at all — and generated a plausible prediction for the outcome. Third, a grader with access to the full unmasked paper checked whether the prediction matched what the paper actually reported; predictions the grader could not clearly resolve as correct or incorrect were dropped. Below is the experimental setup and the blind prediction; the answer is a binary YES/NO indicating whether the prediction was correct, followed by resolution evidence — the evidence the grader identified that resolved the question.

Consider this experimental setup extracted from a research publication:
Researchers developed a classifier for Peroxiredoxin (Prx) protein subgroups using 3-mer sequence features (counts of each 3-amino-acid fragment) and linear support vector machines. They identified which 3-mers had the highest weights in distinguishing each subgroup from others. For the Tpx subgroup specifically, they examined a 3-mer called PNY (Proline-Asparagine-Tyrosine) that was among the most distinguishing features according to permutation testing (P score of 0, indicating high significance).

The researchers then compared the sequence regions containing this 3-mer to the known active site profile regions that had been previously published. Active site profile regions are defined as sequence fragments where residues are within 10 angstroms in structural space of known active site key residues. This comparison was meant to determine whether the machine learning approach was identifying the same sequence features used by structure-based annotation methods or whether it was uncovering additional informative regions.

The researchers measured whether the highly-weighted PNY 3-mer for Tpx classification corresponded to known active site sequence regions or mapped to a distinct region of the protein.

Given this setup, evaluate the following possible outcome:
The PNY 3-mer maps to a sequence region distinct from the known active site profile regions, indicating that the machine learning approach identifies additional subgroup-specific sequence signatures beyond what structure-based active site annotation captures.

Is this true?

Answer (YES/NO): YES